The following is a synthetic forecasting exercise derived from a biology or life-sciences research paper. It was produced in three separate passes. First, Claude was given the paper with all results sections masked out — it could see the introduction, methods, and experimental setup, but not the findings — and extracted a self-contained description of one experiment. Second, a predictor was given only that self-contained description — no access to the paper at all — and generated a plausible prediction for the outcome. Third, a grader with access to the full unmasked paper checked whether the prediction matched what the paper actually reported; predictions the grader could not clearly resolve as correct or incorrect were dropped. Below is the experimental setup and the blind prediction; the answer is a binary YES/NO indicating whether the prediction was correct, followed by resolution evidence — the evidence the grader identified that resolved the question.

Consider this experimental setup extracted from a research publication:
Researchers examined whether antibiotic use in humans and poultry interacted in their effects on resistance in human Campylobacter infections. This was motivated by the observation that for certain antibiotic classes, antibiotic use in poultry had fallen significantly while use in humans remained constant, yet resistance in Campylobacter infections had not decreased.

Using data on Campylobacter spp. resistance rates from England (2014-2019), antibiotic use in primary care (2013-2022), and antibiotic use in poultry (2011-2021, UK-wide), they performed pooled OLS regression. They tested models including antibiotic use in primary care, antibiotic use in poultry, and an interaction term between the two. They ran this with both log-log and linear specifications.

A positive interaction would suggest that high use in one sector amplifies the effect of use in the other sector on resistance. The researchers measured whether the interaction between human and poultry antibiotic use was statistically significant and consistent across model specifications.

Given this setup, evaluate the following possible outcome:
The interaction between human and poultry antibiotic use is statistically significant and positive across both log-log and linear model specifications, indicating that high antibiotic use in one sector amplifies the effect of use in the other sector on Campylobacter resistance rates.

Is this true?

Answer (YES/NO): NO